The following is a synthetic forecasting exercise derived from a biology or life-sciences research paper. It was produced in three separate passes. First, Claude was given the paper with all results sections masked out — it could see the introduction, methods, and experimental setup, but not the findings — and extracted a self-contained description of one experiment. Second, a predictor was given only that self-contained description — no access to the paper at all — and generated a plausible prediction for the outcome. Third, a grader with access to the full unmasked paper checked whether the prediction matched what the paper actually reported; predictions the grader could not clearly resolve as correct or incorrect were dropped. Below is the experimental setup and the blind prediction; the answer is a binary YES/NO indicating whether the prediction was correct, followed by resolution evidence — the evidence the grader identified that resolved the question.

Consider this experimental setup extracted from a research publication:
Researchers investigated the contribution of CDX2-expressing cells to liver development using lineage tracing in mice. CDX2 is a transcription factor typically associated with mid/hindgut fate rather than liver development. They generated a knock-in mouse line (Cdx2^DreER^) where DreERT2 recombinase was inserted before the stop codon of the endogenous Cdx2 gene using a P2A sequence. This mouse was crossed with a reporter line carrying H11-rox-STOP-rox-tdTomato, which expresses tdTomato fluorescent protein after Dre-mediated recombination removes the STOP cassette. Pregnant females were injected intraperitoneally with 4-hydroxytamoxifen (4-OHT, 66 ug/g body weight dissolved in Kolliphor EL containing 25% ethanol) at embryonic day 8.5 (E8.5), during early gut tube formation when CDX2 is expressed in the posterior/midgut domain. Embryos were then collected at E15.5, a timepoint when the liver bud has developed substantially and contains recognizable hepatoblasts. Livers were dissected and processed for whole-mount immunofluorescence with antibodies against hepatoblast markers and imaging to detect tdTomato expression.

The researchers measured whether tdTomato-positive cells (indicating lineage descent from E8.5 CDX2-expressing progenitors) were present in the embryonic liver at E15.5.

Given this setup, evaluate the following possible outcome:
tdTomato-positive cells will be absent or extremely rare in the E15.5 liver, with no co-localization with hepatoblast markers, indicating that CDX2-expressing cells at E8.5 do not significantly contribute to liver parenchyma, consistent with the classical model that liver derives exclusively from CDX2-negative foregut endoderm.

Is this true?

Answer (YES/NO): NO